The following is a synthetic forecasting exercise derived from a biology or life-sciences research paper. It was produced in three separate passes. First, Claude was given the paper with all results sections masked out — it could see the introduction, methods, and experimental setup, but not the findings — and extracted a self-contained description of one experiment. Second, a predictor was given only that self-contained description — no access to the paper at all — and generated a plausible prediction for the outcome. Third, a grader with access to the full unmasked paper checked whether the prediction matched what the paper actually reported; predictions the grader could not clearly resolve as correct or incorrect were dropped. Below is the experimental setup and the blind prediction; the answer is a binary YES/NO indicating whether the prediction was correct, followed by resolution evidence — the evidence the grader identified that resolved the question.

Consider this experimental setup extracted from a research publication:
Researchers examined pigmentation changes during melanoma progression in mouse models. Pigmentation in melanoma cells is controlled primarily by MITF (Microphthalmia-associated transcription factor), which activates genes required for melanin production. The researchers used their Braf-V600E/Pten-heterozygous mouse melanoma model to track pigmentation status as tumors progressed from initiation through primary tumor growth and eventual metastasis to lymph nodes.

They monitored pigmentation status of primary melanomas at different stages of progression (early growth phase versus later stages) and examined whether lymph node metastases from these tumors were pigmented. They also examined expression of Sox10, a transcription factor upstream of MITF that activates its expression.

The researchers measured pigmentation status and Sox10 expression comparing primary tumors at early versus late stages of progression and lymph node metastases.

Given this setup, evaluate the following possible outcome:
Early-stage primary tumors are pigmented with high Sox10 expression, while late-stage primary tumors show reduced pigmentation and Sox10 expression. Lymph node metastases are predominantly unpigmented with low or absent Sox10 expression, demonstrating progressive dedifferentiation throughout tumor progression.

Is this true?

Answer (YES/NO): NO